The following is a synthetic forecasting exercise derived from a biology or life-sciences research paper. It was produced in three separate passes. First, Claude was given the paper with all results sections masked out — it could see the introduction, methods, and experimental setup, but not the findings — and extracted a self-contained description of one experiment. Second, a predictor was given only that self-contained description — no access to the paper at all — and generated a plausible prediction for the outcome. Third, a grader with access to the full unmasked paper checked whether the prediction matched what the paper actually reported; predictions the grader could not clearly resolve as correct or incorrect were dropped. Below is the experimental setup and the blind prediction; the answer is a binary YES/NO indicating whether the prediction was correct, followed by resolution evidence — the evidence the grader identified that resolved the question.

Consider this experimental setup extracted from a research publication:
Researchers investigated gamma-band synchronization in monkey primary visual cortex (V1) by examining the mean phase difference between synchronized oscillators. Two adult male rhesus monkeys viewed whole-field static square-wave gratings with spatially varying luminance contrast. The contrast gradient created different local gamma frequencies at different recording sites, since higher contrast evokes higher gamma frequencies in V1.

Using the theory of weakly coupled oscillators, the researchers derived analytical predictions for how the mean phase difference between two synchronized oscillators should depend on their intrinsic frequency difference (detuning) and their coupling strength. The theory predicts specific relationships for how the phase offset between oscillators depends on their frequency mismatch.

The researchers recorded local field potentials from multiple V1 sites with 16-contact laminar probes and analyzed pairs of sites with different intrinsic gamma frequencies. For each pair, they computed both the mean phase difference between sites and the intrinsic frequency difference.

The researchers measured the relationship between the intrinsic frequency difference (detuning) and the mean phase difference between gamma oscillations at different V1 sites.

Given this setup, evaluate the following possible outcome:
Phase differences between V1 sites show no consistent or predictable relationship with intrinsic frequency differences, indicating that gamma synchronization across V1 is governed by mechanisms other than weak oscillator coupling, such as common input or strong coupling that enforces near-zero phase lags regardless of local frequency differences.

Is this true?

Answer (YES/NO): NO